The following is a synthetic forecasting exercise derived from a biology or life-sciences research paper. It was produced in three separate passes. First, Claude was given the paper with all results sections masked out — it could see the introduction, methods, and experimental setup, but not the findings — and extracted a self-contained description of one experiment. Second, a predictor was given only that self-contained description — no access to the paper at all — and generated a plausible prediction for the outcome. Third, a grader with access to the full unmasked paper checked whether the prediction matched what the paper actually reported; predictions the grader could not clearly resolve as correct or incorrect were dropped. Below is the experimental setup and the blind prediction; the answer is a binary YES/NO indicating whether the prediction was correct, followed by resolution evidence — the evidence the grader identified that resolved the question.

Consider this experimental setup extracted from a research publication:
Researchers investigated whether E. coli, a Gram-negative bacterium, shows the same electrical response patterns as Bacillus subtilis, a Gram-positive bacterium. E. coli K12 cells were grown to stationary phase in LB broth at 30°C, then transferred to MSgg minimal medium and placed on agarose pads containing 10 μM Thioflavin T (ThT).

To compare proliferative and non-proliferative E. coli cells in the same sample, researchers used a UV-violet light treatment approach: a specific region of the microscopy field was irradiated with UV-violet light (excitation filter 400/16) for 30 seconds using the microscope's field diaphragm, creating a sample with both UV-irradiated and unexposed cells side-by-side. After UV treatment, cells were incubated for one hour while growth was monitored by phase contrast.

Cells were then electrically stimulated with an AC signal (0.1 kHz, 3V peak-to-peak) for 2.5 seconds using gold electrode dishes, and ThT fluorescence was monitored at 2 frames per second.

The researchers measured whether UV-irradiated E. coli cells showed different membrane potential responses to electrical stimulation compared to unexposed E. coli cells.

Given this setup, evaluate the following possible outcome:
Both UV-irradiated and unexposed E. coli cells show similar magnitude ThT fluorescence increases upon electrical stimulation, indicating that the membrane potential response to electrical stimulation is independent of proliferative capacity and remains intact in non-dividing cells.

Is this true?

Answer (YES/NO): NO